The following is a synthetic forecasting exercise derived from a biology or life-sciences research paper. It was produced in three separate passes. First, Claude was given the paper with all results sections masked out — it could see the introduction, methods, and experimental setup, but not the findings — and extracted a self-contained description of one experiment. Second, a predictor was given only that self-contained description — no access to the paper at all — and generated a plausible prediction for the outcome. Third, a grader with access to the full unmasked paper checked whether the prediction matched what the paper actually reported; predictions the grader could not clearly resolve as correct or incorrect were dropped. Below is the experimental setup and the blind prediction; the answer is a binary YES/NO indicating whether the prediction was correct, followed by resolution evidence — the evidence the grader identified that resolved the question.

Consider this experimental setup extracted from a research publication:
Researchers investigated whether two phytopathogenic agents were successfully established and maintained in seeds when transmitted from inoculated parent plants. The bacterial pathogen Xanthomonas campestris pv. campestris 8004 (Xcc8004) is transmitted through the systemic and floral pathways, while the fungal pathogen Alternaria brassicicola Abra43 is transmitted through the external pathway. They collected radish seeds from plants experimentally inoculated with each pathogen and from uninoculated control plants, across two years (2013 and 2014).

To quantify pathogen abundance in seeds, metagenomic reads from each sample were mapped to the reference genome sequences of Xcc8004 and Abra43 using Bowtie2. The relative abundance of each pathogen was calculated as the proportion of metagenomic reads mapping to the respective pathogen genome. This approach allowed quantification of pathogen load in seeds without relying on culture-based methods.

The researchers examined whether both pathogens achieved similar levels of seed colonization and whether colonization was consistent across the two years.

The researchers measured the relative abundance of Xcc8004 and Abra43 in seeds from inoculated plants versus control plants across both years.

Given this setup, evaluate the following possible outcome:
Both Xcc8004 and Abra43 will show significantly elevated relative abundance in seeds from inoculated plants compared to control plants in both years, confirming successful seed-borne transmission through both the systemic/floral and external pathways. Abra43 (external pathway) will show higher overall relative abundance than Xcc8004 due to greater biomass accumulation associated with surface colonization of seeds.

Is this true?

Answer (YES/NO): NO